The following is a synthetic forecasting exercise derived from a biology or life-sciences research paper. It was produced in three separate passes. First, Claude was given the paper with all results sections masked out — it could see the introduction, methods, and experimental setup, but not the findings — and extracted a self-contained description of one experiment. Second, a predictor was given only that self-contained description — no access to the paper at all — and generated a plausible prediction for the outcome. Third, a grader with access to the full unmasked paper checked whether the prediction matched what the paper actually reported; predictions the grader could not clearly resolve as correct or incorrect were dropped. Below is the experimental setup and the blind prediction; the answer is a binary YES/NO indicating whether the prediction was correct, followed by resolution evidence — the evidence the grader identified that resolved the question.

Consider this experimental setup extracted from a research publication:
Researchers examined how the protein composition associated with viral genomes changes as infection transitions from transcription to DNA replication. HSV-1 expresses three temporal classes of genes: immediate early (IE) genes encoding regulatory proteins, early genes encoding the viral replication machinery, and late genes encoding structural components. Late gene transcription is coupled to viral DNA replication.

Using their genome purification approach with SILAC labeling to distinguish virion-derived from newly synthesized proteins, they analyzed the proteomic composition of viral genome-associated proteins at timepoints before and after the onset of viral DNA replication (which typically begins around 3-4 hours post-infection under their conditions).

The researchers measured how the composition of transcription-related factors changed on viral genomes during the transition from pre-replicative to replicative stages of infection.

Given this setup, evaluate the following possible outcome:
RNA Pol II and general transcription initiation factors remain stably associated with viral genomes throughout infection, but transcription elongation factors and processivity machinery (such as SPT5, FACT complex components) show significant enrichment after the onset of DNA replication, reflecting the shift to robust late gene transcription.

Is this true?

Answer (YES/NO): NO